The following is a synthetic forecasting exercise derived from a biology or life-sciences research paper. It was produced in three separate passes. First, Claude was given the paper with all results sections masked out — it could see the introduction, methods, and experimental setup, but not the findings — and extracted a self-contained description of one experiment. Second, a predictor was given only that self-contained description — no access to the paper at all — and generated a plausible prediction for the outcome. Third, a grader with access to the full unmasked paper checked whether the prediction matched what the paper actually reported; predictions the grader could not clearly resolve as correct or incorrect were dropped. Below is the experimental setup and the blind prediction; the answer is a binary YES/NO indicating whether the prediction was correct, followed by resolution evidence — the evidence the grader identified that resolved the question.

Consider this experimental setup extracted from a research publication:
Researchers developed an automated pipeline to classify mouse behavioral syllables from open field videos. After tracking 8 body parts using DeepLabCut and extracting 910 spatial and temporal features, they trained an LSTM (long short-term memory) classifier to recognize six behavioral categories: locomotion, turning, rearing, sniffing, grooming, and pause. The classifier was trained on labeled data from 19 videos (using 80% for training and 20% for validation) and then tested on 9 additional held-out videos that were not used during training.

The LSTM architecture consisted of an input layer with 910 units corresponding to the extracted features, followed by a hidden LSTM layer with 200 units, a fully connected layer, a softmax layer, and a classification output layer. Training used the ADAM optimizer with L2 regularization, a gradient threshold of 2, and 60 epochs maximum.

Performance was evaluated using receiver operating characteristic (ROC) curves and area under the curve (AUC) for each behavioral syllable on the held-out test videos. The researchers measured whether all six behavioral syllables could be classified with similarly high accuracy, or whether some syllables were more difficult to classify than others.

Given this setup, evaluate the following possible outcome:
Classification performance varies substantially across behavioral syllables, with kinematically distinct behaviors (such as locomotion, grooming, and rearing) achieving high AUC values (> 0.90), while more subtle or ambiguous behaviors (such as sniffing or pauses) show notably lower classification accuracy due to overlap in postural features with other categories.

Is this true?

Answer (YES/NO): NO